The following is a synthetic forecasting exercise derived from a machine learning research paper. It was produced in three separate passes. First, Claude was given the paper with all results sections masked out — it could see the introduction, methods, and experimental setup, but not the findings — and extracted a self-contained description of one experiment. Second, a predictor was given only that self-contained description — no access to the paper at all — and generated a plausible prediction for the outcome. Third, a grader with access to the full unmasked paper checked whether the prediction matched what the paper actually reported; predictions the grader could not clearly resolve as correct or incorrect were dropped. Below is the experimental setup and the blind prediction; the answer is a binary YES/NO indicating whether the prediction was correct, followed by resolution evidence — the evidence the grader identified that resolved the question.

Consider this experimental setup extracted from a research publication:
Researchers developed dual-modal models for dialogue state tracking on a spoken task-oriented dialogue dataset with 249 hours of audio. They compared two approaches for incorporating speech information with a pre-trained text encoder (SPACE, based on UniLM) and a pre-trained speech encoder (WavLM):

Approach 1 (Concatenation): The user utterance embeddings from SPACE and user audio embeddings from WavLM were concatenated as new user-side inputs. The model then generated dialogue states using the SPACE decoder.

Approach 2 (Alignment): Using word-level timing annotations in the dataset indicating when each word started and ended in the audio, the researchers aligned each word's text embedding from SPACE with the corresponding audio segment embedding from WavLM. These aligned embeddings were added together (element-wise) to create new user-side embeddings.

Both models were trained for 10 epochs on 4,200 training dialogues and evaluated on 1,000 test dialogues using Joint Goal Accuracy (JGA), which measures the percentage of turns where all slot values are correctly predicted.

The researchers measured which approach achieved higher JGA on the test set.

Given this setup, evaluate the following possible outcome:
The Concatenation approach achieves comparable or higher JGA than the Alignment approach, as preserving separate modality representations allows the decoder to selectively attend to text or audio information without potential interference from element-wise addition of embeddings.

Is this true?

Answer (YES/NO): NO